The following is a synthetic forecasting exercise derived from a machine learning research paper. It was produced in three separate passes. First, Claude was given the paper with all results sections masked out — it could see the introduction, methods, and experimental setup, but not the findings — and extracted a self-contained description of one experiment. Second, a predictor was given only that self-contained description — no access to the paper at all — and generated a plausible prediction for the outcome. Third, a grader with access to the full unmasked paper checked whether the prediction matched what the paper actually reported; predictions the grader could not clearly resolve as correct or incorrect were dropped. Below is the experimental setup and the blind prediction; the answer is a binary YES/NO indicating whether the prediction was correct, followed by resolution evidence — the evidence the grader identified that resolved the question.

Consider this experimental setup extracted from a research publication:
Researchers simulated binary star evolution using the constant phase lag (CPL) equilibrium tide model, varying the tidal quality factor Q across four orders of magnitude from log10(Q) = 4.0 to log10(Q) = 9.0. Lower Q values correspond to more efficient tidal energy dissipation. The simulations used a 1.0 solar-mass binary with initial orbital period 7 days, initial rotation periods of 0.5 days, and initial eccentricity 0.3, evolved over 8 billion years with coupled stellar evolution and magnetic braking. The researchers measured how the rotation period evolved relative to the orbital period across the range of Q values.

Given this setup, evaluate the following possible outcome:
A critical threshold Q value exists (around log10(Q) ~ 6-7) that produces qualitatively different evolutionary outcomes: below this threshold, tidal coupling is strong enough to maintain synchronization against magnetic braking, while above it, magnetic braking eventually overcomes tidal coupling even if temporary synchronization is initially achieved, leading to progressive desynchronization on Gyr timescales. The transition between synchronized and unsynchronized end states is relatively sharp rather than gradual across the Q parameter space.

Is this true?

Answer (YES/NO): NO